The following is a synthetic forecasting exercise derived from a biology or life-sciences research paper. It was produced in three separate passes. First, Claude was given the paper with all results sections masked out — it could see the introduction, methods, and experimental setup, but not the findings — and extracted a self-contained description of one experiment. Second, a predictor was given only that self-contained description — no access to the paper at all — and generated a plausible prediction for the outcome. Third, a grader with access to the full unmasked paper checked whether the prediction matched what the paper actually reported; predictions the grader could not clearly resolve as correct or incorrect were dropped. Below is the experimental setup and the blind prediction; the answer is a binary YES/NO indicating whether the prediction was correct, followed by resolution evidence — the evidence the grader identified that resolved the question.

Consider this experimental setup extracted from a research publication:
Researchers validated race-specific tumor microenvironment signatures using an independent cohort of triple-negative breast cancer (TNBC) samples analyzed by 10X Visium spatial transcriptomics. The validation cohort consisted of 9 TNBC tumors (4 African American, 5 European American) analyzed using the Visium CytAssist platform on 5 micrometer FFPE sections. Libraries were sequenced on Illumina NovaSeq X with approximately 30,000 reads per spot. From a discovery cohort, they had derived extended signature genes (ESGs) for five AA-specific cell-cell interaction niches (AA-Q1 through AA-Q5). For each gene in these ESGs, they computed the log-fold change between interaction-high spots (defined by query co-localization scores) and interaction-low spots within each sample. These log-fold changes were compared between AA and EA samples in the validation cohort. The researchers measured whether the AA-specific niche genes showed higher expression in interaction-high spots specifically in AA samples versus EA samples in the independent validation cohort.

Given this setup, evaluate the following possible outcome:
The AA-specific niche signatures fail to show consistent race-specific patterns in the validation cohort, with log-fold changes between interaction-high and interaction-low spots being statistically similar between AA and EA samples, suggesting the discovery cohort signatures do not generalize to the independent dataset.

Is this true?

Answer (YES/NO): NO